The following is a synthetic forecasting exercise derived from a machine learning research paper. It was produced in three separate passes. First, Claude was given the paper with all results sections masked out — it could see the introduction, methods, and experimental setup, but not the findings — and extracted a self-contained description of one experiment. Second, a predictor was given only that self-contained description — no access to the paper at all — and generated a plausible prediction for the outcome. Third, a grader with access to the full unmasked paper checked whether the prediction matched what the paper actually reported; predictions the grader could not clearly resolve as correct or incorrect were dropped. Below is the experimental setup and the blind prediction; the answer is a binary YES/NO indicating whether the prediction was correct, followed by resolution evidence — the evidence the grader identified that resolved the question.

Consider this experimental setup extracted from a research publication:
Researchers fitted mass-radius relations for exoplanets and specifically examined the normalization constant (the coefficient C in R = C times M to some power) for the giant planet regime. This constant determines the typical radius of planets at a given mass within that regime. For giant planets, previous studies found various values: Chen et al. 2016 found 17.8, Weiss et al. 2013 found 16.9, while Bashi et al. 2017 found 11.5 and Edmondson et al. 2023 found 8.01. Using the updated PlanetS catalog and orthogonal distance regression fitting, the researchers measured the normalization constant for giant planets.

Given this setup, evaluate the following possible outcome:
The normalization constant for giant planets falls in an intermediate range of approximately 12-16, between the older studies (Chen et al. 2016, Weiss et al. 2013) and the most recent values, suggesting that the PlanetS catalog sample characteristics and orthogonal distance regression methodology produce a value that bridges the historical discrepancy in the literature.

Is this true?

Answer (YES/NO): NO